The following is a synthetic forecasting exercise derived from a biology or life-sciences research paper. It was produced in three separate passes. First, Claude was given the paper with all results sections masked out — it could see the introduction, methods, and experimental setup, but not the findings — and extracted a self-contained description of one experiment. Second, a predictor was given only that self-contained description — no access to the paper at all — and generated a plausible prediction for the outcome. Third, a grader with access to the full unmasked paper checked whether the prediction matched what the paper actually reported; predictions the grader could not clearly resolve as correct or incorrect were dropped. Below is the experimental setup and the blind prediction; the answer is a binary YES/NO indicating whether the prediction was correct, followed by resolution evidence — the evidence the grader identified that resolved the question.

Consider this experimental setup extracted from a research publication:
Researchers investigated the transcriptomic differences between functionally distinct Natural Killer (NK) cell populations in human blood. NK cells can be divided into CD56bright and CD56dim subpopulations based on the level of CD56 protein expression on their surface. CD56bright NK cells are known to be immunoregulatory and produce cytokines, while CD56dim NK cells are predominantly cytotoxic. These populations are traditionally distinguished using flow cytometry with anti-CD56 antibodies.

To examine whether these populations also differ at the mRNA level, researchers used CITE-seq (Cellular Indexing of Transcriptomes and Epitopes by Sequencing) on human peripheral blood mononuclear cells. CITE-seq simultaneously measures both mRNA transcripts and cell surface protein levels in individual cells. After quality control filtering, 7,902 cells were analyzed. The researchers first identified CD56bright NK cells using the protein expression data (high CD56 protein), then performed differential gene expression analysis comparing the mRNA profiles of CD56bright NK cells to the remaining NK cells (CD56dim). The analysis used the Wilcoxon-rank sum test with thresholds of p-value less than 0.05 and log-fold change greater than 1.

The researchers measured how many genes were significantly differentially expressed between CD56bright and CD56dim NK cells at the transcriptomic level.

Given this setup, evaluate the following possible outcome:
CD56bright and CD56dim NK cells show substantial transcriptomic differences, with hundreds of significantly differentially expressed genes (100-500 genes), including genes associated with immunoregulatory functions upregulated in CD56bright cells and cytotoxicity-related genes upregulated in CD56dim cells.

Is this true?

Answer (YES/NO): NO